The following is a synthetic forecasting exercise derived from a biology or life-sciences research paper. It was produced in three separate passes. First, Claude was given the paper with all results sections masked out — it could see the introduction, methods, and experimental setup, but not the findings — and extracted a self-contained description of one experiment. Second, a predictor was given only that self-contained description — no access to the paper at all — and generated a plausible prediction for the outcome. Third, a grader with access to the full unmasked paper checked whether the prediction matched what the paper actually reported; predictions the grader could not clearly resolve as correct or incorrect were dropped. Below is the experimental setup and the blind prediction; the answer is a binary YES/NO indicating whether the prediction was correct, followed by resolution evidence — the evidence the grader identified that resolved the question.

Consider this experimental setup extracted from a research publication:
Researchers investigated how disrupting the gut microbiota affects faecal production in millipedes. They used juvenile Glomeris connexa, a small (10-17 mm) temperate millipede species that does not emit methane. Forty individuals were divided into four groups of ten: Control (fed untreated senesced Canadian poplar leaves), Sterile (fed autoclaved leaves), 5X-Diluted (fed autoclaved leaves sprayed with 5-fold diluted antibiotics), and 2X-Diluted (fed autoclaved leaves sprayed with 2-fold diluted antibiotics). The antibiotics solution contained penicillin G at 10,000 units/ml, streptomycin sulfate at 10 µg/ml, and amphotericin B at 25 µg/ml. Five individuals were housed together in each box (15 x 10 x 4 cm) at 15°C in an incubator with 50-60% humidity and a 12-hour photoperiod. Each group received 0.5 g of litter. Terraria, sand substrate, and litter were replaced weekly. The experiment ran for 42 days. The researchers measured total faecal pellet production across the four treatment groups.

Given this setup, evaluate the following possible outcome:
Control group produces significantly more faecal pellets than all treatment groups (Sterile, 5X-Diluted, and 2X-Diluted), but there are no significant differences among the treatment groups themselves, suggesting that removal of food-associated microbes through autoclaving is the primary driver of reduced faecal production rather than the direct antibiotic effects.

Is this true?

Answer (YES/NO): NO